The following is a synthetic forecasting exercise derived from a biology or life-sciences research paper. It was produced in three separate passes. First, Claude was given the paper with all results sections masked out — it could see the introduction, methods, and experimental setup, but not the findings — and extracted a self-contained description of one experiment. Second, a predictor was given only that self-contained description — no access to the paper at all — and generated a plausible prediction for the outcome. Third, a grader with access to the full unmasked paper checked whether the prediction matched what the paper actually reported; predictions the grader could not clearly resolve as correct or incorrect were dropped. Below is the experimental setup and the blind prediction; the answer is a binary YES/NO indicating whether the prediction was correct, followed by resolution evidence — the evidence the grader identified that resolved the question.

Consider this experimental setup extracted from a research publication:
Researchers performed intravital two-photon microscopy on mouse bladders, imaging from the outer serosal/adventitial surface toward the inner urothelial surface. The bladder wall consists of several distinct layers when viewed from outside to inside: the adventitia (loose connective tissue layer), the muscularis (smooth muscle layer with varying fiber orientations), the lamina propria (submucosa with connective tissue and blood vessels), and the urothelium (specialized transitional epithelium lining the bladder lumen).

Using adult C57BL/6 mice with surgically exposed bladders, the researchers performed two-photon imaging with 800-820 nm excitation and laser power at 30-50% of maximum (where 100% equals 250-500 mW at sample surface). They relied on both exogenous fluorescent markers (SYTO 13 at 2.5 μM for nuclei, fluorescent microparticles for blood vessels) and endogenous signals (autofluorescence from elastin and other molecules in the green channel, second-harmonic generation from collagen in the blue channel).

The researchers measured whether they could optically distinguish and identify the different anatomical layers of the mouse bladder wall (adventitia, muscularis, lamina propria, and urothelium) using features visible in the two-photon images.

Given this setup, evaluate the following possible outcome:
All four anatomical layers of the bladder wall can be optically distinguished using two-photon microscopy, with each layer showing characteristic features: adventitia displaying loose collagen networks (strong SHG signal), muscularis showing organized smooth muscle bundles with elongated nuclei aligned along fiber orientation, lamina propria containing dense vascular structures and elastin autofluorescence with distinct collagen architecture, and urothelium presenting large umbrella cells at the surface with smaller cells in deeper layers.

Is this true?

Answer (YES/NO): NO